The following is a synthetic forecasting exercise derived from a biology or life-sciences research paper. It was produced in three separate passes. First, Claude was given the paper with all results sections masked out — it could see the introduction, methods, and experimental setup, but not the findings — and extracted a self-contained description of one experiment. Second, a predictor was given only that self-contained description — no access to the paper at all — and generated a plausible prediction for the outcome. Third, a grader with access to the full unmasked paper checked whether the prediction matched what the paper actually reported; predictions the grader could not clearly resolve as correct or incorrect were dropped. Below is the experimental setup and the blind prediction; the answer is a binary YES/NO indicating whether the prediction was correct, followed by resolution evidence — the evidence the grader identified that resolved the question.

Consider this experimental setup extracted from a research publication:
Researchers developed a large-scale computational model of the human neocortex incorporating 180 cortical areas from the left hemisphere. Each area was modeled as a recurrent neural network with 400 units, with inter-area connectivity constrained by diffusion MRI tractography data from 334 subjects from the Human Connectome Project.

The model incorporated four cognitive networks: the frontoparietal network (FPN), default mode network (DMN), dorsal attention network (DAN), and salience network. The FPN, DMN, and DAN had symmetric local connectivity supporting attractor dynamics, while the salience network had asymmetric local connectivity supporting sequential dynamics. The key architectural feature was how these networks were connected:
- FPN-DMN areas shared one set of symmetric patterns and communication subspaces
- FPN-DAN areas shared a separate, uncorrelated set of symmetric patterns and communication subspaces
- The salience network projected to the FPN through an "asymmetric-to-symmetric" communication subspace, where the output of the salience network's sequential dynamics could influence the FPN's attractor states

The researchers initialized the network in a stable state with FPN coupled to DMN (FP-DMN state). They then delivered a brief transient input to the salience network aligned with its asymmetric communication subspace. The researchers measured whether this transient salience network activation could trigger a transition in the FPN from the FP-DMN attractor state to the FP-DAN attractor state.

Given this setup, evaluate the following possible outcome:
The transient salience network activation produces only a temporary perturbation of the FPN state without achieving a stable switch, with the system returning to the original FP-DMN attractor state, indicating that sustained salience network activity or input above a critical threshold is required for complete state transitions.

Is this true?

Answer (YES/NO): NO